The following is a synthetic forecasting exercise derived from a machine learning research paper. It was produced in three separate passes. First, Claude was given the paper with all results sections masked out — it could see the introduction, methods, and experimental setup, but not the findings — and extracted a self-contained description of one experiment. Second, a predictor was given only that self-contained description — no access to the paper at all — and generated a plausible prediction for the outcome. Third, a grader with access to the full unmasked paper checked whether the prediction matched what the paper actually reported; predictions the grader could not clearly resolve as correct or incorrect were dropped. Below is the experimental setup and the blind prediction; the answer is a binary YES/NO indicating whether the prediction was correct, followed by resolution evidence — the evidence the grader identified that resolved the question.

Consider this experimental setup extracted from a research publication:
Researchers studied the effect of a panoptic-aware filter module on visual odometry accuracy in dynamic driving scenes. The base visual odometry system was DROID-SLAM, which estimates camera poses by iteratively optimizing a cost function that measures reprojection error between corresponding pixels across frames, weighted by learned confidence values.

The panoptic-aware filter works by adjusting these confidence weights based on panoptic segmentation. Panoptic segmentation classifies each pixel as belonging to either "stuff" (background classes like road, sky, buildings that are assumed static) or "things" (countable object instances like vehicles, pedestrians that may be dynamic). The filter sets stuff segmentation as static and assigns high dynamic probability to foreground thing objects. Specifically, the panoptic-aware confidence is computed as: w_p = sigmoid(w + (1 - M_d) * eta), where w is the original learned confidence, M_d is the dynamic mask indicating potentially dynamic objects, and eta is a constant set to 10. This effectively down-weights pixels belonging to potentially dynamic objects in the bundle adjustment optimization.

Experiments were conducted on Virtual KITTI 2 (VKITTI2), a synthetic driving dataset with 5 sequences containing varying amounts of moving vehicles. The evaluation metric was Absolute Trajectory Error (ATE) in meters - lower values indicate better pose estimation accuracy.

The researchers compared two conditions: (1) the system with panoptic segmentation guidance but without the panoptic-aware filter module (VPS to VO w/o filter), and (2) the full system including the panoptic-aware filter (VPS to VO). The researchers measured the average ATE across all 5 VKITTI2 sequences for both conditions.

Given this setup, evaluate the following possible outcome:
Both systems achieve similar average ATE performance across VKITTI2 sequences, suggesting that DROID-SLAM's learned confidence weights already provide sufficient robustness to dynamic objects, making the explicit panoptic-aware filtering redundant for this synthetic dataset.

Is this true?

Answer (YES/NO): NO